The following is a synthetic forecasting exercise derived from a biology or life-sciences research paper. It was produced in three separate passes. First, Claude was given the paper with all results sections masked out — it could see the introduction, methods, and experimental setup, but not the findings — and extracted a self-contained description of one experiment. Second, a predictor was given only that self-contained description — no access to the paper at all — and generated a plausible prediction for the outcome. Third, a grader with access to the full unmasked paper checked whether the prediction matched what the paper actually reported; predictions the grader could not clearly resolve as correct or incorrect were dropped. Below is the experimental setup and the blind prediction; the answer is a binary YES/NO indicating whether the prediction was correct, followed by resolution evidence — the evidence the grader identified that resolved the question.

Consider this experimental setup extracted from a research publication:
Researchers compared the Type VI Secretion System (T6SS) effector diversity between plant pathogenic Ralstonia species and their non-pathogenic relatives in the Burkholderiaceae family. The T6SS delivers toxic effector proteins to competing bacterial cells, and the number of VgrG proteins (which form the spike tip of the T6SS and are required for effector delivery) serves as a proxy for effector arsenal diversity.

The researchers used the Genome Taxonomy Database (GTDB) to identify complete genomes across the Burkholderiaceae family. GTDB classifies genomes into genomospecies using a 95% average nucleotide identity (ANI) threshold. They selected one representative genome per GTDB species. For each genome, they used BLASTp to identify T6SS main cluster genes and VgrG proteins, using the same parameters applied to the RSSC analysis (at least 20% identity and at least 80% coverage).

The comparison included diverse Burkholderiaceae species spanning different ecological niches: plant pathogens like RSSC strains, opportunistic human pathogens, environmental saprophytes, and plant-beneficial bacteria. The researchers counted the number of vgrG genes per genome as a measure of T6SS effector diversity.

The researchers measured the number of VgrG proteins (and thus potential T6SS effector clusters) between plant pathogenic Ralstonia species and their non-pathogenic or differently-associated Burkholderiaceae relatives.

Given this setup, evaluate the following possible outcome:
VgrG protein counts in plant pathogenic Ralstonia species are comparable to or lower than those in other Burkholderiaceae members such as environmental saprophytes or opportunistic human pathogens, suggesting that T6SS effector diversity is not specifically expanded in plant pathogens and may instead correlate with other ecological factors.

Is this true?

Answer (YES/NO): NO